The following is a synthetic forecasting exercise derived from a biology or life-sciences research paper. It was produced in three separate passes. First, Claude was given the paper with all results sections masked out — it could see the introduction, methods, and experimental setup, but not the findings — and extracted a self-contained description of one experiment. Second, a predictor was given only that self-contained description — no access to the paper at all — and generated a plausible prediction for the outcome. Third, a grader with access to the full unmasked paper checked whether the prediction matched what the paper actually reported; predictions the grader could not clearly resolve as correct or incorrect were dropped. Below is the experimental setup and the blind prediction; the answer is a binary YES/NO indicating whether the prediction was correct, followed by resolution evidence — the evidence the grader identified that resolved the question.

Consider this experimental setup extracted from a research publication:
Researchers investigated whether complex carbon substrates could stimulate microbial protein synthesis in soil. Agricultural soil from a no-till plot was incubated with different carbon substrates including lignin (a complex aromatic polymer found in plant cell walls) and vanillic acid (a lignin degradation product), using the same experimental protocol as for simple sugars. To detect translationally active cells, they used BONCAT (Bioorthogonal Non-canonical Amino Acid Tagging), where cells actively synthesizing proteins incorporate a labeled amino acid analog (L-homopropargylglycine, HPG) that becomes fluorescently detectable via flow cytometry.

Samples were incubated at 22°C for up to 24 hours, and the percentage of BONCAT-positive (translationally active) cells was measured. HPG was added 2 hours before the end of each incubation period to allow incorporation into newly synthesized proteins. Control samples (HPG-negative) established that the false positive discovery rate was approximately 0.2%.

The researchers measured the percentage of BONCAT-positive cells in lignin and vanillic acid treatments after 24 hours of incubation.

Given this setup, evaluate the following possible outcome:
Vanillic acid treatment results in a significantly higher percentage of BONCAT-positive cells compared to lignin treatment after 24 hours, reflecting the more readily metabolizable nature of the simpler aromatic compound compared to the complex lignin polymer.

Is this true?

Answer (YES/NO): NO